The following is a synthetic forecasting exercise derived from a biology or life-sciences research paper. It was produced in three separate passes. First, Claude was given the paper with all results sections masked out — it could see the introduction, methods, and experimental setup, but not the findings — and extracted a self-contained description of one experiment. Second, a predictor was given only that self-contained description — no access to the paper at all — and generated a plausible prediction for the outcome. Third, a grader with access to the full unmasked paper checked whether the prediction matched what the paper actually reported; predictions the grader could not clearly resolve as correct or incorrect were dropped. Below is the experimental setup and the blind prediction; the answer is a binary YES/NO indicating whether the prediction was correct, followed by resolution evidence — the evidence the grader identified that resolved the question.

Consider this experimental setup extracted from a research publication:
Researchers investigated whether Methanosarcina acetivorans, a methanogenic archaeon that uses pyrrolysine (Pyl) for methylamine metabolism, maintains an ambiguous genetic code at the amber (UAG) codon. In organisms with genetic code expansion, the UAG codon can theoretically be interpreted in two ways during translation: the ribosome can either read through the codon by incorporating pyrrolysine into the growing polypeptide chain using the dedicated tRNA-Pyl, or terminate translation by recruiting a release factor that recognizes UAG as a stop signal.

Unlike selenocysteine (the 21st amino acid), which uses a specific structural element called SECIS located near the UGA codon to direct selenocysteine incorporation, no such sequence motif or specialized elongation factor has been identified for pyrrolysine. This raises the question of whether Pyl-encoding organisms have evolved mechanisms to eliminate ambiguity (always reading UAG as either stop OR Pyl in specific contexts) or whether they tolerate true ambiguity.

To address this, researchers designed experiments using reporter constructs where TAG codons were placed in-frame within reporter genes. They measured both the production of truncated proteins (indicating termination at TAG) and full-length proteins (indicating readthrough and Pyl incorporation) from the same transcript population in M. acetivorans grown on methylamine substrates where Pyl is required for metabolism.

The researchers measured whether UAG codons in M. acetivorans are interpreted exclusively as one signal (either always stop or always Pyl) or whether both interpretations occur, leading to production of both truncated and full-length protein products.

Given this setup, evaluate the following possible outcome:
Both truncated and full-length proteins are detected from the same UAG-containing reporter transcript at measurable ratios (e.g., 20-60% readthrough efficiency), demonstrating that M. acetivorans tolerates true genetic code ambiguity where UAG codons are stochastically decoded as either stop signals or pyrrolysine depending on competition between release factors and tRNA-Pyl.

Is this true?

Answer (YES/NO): YES